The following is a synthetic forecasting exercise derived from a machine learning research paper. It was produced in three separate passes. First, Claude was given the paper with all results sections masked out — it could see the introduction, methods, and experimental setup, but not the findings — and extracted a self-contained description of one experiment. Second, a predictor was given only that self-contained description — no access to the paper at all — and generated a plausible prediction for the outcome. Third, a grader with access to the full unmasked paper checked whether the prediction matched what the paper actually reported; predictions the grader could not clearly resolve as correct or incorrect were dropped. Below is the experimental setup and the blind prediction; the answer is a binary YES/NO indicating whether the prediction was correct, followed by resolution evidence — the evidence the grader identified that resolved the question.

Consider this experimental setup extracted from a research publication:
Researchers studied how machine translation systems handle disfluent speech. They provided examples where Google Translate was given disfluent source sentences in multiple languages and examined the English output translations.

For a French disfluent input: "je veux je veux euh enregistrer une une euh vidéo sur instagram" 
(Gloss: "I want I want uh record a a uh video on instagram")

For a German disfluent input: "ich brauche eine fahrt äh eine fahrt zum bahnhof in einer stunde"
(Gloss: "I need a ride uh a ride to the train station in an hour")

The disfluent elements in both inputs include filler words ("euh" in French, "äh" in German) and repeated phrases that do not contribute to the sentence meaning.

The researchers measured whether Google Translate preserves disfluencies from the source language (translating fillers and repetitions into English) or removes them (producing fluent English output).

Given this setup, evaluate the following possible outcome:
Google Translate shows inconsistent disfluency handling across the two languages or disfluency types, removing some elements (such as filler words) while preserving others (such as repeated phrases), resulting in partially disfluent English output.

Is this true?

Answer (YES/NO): NO